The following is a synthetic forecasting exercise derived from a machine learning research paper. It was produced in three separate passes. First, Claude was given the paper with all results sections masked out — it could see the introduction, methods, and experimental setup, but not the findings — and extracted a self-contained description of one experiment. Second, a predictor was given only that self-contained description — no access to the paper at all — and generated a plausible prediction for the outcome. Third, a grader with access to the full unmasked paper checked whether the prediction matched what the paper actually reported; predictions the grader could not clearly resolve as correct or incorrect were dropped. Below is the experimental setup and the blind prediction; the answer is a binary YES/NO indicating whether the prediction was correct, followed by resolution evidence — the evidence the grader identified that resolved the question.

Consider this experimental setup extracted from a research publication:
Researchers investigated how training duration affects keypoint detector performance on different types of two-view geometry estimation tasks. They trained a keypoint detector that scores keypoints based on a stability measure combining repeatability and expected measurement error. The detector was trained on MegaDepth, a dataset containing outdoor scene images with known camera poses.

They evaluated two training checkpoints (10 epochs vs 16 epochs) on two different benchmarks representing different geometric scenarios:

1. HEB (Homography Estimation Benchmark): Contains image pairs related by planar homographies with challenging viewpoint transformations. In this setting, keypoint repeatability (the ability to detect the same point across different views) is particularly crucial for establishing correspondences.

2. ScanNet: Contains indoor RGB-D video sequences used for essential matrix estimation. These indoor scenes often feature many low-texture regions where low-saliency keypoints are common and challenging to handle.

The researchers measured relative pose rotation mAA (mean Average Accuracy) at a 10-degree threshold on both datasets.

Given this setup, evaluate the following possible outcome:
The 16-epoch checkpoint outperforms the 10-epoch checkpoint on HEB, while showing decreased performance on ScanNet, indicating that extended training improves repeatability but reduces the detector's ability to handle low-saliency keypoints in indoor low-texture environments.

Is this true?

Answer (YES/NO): NO